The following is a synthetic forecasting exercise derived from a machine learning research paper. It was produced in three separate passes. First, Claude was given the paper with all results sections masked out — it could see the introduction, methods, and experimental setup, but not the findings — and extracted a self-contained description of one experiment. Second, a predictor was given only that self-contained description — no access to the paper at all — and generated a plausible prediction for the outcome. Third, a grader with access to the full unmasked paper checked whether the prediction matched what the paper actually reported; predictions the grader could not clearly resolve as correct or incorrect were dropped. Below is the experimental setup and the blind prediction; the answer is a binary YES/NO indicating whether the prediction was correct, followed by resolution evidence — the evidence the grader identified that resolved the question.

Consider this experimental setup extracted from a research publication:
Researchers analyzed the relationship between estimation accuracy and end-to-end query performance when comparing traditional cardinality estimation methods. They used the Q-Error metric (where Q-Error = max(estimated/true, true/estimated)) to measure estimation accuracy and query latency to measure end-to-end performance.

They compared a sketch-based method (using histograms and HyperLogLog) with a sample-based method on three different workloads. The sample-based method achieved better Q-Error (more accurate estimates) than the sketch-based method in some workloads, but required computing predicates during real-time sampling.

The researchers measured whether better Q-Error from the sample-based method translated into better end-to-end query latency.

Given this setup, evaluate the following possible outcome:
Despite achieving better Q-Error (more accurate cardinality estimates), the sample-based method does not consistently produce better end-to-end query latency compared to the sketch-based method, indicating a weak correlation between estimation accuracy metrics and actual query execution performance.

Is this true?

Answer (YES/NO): YES